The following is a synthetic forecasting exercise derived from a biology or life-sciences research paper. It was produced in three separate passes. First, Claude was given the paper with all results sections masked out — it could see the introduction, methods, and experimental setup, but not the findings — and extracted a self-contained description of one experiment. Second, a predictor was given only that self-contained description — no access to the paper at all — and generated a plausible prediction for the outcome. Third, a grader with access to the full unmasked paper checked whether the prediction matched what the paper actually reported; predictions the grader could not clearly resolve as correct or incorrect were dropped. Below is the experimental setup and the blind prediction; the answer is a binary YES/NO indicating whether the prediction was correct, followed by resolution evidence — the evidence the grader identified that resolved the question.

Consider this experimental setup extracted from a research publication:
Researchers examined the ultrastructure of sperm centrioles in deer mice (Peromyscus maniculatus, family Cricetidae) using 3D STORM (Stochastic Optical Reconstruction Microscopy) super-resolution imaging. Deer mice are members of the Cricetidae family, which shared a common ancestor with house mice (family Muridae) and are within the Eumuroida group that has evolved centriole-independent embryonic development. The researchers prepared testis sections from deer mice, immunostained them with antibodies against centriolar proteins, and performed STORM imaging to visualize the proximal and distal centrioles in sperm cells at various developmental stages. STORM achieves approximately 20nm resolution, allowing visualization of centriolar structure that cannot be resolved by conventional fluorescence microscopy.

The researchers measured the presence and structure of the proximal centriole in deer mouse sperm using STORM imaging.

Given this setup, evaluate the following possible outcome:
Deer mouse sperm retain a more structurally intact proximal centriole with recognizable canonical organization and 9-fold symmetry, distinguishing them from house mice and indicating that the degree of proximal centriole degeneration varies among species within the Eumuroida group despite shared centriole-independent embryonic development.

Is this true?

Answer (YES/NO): YES